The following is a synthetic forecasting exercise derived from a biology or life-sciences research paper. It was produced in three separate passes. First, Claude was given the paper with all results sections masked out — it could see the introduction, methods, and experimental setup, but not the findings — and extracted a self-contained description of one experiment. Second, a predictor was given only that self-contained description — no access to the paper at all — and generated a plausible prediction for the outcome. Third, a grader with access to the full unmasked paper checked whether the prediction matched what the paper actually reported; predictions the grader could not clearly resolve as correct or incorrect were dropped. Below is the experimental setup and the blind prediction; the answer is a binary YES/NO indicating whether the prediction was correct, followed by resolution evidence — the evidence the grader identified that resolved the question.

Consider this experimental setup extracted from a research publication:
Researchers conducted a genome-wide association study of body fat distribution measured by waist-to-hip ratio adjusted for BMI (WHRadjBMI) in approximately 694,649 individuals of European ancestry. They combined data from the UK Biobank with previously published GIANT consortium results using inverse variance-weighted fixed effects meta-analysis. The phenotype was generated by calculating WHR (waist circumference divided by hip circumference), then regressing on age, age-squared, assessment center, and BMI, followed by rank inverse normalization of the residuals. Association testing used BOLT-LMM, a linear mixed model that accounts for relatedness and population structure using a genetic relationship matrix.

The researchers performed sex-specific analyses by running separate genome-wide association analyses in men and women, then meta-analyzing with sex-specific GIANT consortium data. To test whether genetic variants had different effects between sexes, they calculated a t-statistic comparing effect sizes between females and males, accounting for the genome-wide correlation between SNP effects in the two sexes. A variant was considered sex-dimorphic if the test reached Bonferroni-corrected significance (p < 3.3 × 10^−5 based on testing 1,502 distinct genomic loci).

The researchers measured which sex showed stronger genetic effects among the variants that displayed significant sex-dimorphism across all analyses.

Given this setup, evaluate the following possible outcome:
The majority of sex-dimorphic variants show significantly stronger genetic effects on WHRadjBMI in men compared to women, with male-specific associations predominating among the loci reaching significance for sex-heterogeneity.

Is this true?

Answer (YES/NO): NO